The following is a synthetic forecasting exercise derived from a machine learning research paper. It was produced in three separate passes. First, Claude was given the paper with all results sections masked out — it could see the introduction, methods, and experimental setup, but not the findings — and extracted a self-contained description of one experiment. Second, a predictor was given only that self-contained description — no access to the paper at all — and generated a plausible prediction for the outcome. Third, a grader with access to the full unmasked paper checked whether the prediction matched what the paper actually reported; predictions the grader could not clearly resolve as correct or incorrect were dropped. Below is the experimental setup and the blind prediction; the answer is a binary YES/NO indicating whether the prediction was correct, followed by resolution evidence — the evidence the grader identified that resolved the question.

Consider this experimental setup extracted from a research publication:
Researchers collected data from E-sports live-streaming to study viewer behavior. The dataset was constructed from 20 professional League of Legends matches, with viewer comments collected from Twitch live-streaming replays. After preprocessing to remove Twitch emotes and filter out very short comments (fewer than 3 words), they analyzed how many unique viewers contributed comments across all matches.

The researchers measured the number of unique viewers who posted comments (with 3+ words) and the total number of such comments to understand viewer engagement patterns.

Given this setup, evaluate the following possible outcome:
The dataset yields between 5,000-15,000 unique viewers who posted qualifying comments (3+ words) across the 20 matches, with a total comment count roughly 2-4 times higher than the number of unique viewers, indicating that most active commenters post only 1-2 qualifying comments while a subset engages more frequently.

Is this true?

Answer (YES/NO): NO